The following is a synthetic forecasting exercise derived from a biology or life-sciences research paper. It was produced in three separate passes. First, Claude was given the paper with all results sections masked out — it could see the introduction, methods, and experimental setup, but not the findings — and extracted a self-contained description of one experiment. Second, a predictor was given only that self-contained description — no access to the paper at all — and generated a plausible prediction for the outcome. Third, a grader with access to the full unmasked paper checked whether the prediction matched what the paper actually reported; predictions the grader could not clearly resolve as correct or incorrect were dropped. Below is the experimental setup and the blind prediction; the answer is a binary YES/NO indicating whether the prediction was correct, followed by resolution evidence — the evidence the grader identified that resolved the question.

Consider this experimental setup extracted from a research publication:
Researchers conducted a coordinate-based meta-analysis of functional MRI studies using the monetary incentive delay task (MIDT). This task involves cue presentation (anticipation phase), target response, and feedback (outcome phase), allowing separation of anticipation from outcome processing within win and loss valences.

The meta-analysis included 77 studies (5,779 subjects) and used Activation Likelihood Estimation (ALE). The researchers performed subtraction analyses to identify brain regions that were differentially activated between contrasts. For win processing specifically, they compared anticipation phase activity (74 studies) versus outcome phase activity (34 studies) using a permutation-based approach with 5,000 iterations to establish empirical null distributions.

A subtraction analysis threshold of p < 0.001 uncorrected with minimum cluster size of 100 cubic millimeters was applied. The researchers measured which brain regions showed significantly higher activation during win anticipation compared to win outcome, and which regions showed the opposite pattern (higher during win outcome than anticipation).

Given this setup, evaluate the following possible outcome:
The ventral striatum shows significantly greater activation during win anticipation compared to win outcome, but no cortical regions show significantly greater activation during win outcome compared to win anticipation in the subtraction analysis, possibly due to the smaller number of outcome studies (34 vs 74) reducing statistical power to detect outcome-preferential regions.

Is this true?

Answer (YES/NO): NO